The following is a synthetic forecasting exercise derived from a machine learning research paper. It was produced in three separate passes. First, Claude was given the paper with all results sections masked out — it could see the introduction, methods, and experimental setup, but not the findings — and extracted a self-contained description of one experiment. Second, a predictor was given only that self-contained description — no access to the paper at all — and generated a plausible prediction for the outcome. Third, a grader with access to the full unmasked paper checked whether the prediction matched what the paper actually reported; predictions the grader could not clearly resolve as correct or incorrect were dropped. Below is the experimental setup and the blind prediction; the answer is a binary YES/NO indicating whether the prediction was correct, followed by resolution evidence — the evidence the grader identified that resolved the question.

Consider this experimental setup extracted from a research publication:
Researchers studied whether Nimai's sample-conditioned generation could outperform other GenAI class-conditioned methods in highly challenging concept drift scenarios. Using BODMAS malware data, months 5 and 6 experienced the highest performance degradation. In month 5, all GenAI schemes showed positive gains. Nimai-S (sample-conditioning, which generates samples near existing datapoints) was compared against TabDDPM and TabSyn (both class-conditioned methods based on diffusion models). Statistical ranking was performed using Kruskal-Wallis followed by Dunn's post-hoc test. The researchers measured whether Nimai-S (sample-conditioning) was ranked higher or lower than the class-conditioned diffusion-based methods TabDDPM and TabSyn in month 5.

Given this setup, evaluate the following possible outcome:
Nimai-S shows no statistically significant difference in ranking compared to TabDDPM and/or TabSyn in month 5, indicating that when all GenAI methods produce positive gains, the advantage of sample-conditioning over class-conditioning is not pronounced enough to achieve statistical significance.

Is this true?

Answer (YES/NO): NO